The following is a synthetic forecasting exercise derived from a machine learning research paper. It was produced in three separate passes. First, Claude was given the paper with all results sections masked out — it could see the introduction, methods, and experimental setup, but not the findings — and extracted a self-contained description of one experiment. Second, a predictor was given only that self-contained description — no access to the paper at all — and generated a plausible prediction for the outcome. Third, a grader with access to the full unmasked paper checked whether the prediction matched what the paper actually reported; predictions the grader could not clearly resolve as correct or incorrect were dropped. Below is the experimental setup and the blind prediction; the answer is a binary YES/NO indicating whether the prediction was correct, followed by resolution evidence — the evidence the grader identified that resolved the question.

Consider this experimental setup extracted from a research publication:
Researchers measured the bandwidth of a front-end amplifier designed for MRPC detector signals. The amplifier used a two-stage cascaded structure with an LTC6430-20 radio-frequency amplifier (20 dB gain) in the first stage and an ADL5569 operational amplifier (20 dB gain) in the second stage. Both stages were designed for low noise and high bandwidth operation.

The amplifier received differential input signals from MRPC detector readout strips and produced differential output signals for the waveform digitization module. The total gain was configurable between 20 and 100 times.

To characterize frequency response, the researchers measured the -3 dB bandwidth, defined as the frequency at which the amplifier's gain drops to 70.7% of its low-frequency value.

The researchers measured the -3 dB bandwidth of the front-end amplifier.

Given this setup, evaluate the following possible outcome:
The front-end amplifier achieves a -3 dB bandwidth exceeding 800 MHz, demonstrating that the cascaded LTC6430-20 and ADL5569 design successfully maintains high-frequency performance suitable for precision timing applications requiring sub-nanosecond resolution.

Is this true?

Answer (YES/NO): YES